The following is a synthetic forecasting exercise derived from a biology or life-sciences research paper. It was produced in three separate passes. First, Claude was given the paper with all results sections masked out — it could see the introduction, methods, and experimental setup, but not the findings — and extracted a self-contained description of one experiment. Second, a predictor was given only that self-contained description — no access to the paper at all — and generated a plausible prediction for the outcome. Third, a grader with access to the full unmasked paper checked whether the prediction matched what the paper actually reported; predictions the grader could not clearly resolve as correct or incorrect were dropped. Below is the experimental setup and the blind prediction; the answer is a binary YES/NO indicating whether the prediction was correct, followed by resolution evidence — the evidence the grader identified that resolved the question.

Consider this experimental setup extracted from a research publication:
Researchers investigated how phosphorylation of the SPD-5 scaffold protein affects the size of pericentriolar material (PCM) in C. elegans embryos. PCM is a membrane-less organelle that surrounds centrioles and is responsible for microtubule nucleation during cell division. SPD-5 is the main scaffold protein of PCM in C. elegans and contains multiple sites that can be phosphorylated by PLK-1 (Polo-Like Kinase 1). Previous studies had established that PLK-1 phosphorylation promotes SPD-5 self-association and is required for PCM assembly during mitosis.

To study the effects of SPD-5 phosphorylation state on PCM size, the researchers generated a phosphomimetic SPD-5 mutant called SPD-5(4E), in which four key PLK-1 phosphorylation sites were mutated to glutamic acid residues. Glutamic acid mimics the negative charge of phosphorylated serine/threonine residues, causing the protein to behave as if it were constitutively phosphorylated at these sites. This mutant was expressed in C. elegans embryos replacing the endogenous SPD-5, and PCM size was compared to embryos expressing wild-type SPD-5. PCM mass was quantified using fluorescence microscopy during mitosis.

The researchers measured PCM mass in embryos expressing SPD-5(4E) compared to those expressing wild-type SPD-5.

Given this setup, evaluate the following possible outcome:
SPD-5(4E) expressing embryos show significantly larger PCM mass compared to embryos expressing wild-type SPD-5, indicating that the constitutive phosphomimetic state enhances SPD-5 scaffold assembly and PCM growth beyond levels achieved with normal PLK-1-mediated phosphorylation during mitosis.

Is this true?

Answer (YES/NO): NO